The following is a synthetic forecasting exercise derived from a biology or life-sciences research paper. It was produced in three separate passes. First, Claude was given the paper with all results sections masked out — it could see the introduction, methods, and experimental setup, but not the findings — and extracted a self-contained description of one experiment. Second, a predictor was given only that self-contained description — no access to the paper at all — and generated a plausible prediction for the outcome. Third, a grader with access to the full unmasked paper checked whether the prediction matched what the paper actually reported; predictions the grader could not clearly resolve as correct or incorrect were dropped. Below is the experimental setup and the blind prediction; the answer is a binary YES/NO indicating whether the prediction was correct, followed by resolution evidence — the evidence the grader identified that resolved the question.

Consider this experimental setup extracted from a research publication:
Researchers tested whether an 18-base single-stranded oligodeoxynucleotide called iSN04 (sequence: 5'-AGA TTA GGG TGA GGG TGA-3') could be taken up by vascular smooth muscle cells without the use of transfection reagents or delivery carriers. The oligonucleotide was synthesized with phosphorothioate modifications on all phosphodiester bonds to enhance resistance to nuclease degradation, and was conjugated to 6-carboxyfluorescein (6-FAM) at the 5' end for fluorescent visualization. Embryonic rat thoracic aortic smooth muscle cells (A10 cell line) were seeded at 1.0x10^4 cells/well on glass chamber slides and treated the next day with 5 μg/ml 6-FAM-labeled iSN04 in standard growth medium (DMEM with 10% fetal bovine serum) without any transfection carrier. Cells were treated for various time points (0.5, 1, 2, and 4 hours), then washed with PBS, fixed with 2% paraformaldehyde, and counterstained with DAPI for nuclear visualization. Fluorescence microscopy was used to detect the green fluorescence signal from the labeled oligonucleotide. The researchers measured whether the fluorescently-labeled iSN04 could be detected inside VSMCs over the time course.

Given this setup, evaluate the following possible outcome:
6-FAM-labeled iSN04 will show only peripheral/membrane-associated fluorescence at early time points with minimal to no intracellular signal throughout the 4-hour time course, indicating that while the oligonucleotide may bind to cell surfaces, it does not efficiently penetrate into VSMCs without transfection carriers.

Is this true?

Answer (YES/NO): NO